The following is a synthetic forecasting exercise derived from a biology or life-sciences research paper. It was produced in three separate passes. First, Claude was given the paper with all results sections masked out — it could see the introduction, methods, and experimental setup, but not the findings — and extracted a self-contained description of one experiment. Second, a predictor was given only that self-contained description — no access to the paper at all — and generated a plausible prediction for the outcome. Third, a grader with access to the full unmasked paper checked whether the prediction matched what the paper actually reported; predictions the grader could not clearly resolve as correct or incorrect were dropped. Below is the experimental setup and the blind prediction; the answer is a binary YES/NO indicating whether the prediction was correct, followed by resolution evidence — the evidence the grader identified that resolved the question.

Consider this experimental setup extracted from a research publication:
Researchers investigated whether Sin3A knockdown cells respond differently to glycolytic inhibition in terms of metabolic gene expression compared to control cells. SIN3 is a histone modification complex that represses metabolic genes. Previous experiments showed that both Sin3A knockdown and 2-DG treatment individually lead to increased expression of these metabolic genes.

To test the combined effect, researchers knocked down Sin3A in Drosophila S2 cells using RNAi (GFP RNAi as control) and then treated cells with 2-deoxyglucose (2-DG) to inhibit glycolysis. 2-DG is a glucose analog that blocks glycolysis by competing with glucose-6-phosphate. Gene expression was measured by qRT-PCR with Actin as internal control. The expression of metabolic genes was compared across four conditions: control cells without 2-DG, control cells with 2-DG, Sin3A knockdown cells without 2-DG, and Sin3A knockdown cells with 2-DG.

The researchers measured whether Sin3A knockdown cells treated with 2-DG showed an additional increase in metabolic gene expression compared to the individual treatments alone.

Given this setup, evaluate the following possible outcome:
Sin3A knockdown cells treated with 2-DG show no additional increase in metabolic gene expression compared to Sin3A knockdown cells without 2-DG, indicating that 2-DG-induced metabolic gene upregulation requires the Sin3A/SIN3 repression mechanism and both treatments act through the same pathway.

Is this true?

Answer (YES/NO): YES